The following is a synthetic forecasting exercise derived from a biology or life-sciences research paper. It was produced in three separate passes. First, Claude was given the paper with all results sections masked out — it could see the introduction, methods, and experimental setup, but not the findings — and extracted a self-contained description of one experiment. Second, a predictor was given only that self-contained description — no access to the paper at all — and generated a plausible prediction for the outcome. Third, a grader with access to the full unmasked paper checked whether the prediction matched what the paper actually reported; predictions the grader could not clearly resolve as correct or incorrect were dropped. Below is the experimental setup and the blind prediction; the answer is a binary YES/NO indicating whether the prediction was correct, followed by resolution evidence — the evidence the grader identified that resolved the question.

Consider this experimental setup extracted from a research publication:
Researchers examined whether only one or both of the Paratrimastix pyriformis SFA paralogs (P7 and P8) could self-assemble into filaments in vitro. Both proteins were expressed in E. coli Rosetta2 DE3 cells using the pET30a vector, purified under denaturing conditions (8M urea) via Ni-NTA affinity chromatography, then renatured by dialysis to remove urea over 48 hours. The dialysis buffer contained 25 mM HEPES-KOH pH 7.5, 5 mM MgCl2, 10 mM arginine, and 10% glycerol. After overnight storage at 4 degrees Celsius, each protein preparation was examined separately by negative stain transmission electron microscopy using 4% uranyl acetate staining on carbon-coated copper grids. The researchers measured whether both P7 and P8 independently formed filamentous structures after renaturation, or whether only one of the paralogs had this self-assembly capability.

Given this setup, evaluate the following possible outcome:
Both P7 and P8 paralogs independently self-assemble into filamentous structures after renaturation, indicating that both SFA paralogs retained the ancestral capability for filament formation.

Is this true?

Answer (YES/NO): NO